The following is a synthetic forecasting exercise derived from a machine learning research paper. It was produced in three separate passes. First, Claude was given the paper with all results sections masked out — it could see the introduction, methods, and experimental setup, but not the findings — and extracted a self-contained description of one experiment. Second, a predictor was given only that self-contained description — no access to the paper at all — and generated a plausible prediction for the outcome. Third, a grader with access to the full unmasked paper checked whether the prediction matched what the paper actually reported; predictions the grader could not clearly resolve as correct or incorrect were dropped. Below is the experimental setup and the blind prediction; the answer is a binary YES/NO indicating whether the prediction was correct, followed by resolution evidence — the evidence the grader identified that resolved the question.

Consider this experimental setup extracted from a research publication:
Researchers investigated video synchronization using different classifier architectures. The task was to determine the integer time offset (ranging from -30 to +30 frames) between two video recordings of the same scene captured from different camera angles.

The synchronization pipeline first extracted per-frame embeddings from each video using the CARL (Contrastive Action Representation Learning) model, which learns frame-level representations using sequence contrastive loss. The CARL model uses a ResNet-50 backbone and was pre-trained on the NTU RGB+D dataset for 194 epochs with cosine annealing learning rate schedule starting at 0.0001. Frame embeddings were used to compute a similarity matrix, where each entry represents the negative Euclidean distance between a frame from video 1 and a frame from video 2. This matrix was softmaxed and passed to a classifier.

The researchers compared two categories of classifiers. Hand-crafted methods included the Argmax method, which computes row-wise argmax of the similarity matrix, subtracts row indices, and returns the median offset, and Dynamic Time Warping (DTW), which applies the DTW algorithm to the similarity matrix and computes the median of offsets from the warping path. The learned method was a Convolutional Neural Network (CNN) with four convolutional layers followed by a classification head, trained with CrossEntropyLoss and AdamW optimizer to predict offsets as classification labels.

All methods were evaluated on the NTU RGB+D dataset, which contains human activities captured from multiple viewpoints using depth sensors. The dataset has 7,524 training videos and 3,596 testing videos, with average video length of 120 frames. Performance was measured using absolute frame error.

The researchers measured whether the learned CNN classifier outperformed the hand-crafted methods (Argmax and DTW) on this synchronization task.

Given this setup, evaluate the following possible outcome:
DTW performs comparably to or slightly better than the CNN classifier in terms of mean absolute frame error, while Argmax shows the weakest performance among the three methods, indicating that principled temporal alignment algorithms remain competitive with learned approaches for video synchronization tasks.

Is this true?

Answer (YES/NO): NO